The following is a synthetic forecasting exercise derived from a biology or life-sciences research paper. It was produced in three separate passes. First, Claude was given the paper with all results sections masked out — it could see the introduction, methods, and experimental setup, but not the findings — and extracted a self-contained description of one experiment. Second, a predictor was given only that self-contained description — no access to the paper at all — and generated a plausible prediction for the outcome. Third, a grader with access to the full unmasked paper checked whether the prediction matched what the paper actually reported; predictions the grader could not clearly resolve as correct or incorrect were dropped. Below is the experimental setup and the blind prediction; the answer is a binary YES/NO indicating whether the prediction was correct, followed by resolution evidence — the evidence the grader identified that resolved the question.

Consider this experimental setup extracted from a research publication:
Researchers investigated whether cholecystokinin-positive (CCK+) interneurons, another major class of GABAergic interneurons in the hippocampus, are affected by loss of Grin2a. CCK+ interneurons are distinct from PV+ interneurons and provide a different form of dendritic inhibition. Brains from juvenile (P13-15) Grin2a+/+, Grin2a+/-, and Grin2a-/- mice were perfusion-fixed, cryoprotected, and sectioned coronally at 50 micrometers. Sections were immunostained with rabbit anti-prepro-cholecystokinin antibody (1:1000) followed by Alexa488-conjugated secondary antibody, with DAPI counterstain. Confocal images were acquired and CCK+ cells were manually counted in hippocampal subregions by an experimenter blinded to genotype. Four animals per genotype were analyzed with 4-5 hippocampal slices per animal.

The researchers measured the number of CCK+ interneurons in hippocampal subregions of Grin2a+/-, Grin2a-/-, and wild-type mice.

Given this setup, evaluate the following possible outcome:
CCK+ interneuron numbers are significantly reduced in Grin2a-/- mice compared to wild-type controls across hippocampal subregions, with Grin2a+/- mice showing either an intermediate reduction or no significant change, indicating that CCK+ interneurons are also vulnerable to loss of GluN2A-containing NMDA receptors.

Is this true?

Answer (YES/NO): NO